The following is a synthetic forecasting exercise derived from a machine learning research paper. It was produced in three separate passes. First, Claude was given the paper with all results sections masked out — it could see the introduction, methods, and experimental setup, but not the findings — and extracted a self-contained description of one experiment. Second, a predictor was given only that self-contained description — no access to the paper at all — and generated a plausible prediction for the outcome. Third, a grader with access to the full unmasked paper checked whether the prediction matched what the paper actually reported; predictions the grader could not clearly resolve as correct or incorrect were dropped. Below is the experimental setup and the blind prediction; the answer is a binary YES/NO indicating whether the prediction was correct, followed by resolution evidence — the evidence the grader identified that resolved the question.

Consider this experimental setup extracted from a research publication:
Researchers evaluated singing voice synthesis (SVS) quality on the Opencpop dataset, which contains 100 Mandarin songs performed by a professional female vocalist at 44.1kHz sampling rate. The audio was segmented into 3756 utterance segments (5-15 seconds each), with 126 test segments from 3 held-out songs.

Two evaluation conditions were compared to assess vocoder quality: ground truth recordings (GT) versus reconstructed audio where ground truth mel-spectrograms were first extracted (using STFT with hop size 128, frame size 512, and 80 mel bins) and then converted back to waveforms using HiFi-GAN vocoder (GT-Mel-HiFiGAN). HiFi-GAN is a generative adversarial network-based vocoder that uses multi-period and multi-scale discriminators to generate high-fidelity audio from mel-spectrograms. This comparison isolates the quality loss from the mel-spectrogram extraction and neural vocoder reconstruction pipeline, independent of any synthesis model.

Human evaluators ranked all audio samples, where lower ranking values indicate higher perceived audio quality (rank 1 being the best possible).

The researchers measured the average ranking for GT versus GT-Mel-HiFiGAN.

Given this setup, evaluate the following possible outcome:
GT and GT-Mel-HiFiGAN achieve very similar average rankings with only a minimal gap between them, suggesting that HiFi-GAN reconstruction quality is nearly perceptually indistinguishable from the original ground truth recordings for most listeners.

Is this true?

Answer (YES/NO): NO